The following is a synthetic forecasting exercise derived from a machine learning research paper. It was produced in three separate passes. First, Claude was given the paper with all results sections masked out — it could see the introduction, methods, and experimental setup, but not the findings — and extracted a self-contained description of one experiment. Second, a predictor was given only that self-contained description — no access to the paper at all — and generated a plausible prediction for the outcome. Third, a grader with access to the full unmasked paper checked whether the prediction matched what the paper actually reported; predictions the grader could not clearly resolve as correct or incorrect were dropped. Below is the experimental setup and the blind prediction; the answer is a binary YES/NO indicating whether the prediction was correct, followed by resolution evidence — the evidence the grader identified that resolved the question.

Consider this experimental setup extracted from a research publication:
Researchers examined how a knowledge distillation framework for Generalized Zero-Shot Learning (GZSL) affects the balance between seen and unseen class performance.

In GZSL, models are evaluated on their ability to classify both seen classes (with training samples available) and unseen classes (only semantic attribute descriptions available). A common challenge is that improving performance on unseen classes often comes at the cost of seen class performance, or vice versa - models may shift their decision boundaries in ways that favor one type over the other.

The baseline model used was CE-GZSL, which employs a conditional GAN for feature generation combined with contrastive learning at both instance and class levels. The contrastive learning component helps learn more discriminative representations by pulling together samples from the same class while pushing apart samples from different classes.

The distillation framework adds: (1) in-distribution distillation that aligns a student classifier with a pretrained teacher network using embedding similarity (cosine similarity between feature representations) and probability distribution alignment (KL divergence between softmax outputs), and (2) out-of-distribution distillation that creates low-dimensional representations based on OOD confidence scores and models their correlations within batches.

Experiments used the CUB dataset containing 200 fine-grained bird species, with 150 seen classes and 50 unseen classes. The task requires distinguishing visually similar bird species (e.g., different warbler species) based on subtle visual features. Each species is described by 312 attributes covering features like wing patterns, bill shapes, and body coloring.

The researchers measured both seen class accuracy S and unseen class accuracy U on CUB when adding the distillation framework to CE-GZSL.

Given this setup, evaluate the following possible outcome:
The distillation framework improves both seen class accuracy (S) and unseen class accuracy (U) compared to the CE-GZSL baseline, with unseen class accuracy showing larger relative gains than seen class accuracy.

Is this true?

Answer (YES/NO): YES